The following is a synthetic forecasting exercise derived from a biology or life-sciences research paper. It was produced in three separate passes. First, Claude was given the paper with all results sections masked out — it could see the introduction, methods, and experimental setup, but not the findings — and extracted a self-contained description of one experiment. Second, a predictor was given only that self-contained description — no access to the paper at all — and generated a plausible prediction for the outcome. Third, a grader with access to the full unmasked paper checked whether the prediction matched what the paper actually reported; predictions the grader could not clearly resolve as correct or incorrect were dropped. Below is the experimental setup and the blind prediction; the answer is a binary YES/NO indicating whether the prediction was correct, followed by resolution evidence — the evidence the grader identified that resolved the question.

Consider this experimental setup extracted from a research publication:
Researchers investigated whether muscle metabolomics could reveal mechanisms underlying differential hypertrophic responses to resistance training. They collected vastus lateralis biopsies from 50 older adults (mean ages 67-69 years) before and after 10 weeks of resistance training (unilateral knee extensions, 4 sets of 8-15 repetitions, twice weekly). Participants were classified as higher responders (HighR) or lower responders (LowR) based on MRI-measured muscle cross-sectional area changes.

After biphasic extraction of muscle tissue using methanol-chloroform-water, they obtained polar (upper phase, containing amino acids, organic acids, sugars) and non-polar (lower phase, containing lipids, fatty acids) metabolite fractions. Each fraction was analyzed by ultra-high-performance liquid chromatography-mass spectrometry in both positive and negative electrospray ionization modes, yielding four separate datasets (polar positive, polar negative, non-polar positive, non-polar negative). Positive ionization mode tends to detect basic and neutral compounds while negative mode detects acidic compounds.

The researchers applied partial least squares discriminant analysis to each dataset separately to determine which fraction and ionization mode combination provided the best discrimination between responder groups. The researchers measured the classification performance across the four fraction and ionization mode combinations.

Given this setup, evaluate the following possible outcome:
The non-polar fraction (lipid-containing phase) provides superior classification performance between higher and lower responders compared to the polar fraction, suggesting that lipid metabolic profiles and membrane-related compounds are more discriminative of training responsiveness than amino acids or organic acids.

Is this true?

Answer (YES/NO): NO